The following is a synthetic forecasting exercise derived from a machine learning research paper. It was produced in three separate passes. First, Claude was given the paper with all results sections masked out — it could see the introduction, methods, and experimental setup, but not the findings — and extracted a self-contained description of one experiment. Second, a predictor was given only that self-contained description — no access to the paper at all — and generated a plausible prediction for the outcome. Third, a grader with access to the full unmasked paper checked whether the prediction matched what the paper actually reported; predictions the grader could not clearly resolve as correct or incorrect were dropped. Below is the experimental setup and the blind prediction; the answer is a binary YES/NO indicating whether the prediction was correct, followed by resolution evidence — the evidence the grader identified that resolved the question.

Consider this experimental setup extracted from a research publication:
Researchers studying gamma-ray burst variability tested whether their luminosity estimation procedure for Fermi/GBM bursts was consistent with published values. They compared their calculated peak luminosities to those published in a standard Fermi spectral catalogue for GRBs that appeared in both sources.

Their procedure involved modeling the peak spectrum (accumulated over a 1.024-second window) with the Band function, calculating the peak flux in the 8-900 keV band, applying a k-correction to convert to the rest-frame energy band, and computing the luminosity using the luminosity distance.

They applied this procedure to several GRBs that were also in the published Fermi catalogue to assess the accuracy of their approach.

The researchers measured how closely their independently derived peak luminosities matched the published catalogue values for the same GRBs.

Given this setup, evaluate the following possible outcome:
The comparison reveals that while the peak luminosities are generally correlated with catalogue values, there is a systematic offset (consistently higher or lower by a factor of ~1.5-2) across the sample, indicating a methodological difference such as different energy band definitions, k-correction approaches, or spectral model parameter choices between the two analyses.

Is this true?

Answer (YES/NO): NO